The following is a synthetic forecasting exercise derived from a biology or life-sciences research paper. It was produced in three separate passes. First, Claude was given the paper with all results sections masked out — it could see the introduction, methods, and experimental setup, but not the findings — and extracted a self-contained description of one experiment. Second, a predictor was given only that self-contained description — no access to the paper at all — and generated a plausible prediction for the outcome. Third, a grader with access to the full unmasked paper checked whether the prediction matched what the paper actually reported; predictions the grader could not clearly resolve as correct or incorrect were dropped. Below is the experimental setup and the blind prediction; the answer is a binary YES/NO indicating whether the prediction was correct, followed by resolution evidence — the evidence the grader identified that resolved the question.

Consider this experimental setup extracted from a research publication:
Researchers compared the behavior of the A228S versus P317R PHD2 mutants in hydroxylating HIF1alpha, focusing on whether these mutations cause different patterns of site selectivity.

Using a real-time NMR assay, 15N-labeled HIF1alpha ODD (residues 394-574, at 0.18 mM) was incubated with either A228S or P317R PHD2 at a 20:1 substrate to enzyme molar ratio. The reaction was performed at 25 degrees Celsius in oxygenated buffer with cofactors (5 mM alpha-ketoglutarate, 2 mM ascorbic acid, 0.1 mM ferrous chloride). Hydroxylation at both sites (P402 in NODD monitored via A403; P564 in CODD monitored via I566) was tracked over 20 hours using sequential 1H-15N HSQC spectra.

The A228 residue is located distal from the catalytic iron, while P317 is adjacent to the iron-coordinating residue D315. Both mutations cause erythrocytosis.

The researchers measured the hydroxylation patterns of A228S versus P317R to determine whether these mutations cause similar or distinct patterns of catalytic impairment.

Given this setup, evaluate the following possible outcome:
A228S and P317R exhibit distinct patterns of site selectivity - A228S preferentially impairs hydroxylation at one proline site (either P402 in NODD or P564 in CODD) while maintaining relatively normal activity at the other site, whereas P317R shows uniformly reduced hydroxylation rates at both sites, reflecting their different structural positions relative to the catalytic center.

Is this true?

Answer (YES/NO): NO